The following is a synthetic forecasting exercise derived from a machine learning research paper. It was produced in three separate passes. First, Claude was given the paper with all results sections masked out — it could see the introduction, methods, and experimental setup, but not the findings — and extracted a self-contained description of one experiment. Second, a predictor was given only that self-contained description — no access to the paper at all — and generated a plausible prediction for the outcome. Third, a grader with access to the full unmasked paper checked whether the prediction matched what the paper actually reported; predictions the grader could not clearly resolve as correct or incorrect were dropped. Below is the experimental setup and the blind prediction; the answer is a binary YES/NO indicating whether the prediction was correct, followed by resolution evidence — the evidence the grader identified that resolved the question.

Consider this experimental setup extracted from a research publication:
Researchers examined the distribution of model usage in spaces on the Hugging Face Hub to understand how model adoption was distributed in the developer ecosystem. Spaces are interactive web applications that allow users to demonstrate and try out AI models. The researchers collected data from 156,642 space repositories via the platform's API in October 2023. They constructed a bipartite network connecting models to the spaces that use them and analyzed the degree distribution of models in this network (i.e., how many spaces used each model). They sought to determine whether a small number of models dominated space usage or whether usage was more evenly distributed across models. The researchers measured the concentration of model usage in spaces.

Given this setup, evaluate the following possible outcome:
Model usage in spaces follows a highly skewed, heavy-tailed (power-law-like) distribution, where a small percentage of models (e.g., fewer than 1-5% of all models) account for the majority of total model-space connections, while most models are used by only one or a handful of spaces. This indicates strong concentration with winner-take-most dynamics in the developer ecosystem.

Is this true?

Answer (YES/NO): YES